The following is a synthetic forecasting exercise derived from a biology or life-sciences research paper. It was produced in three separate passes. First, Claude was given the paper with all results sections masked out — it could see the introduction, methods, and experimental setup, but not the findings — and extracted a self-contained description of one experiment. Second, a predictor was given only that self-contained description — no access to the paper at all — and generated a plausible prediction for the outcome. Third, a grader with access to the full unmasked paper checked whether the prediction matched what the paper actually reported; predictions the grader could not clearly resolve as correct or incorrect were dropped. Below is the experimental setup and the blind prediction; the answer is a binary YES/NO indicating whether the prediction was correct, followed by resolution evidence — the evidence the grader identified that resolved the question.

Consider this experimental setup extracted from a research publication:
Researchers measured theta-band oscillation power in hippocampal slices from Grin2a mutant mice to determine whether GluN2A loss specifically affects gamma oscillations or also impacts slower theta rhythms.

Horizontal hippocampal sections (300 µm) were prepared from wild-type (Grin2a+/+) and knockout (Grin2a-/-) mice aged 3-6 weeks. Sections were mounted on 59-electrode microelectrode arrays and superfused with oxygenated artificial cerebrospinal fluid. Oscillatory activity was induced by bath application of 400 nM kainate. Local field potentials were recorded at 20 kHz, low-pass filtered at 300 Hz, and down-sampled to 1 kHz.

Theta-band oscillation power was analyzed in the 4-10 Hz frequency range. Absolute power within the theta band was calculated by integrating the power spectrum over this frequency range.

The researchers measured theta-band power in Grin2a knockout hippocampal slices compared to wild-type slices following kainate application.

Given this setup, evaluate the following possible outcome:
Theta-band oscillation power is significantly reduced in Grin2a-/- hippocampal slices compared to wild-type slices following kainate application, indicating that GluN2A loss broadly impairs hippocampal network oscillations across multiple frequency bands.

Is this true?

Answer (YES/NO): NO